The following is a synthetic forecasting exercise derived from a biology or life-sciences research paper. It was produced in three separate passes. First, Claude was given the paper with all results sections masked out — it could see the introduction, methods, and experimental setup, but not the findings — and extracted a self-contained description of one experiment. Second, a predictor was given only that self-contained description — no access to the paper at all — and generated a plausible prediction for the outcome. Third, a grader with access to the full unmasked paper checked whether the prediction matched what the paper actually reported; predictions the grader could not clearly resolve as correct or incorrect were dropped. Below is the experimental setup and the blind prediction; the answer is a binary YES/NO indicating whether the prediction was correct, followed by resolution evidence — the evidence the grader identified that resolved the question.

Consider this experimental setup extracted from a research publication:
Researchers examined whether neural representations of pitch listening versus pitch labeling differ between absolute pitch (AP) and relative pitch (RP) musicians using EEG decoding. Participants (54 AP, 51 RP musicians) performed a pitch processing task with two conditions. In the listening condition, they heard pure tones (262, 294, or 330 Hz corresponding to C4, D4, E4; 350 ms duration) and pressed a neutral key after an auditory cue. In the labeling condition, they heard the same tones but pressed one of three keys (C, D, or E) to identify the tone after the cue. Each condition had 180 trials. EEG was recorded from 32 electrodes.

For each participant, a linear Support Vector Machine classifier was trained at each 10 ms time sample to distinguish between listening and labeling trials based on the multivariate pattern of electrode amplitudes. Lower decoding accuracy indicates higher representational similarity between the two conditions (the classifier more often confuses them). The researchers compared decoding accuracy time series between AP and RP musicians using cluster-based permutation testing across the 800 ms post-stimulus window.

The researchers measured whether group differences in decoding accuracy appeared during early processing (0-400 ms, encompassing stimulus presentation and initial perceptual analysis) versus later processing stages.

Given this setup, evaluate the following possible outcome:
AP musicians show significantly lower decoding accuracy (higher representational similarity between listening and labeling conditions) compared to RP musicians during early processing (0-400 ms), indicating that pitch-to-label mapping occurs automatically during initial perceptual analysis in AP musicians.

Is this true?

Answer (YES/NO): NO